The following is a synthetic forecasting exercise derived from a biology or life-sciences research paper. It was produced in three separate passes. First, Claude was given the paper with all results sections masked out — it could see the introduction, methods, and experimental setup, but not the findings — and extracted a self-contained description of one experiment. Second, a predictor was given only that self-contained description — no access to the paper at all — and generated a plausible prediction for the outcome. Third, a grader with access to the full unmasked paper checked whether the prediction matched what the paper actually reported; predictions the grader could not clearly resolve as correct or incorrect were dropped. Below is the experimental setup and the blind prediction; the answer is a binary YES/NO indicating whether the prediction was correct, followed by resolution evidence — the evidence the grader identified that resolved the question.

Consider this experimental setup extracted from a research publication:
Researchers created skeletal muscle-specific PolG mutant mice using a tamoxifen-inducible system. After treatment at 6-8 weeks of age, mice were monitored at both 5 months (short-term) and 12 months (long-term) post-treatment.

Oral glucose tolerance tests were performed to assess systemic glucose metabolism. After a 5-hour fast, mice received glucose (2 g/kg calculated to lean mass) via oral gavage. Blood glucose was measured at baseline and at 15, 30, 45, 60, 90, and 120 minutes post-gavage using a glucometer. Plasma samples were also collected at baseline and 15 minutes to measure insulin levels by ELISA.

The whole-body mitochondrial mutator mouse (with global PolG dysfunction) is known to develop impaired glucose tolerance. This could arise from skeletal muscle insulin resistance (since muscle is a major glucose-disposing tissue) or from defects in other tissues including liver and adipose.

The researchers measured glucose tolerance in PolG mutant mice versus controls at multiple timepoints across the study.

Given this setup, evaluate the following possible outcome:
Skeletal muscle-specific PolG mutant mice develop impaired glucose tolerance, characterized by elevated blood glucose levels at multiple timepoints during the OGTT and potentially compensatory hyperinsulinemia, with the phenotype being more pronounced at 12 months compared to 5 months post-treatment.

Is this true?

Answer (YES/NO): NO